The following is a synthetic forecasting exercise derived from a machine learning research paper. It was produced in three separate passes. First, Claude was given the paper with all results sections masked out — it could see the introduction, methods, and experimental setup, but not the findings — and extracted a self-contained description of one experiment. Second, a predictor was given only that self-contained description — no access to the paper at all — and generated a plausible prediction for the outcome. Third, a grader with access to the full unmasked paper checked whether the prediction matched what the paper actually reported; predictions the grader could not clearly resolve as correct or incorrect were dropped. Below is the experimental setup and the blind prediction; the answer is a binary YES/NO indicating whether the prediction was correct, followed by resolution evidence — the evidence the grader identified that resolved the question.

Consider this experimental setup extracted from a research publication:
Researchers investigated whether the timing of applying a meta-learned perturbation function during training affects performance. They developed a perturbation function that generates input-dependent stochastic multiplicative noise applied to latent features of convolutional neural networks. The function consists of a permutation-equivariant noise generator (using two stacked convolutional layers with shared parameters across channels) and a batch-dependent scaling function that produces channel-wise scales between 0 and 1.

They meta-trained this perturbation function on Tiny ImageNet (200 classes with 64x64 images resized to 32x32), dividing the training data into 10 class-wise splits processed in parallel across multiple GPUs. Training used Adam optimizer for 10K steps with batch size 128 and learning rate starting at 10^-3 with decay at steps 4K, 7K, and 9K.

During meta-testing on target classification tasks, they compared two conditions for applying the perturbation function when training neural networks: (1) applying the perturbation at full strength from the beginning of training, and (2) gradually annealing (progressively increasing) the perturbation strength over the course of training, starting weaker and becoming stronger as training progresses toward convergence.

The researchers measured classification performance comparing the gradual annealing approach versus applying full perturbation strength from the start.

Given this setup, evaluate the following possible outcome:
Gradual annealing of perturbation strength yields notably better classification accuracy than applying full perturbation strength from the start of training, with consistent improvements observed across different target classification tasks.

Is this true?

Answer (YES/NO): NO